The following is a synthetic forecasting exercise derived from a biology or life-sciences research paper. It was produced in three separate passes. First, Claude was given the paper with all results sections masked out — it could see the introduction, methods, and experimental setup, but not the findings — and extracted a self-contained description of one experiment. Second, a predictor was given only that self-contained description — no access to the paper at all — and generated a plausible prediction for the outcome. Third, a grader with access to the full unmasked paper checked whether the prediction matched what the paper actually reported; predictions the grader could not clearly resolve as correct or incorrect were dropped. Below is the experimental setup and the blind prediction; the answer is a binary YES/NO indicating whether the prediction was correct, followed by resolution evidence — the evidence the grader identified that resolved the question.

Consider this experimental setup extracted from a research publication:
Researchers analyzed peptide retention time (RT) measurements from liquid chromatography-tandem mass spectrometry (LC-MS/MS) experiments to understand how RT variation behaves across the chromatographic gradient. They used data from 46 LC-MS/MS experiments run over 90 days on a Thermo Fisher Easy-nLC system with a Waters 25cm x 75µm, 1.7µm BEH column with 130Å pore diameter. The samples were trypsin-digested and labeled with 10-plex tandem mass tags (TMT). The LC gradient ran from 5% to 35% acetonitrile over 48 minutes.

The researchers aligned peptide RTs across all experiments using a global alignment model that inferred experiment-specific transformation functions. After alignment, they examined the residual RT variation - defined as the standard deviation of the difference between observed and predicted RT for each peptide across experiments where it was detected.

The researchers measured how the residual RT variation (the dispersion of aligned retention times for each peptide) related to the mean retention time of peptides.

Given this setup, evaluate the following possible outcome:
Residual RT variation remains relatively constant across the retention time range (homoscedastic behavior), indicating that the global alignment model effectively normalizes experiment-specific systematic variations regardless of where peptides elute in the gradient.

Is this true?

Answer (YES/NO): NO